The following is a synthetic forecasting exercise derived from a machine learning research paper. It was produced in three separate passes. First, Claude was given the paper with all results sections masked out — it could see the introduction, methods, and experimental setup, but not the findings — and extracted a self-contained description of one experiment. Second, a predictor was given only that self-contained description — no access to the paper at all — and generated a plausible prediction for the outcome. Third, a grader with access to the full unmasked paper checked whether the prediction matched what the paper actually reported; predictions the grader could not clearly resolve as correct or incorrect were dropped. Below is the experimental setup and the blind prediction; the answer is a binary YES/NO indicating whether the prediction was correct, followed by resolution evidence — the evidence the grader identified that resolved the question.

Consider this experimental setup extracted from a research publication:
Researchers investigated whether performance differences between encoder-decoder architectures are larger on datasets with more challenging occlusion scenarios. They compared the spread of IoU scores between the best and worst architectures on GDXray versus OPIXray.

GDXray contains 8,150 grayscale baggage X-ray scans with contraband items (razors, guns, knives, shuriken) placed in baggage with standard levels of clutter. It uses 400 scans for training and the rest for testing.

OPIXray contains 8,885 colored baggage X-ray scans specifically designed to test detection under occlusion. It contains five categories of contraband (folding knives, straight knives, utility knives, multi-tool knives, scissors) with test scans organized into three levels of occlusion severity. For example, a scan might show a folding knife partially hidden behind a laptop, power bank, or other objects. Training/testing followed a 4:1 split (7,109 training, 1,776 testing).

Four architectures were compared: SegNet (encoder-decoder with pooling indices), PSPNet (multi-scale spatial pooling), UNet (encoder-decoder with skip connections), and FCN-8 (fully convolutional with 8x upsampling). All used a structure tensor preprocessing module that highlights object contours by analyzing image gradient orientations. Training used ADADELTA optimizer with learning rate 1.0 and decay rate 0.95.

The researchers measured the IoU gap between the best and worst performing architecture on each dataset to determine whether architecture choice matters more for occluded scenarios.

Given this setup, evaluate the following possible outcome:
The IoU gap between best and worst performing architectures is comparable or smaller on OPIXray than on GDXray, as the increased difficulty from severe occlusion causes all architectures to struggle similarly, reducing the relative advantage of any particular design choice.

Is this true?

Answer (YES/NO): NO